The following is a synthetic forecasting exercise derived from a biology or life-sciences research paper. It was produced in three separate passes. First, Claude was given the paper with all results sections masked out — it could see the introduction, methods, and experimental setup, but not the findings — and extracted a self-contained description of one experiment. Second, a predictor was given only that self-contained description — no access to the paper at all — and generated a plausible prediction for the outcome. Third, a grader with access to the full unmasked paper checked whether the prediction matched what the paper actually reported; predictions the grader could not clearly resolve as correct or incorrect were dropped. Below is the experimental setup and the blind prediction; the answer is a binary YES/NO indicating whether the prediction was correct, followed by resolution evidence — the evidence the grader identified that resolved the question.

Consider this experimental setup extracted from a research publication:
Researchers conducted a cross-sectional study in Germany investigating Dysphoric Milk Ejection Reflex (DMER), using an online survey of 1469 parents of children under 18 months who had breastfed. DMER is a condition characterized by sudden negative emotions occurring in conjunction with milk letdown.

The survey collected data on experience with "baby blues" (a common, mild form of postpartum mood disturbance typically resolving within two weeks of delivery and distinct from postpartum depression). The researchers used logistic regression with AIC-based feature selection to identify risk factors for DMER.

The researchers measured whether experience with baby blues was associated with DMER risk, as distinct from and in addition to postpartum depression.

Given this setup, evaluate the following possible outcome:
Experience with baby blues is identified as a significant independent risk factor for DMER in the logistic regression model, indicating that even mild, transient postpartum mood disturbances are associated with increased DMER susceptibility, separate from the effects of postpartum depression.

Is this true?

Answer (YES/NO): YES